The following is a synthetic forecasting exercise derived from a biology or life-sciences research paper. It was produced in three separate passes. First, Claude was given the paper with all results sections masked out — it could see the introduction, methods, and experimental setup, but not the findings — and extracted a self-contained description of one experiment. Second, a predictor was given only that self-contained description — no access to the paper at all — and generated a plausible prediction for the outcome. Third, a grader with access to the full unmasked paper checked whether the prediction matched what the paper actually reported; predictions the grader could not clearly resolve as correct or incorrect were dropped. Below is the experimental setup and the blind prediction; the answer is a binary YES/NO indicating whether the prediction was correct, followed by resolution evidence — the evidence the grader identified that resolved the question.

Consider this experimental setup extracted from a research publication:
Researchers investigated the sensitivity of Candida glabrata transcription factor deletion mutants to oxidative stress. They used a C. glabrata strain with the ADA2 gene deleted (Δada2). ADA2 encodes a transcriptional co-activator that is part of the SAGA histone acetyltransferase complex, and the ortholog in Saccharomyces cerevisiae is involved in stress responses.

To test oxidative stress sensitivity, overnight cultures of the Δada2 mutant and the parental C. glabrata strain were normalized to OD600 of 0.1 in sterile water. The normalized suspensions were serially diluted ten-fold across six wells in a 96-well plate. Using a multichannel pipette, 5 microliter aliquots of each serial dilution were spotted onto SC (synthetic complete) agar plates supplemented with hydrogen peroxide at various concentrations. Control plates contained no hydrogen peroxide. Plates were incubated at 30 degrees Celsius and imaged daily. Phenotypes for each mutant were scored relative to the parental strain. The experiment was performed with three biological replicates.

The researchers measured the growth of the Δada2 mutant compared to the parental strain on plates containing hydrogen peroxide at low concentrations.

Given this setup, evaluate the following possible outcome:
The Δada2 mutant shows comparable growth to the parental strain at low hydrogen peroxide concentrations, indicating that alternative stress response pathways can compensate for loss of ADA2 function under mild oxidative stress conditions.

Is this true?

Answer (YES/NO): NO